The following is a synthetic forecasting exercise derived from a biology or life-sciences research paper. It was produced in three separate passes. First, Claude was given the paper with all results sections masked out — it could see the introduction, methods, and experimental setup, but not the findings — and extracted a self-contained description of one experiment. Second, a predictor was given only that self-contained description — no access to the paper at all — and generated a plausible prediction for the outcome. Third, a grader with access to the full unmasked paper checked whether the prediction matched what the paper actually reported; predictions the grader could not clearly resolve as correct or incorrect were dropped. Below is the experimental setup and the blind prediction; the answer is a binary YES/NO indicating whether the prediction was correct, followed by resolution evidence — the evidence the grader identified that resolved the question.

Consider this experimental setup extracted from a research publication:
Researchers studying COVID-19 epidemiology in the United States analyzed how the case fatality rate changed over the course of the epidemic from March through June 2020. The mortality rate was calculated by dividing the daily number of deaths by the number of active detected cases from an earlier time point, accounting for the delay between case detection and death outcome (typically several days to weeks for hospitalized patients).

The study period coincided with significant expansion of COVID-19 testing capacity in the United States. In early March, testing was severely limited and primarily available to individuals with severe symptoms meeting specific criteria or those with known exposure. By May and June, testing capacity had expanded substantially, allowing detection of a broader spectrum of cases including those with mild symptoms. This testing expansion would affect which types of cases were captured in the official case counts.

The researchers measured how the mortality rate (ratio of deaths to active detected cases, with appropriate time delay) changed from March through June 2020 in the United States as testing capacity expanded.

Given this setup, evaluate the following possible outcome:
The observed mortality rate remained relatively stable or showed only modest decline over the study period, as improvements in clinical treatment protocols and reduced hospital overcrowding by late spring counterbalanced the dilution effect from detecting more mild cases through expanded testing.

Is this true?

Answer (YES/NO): NO